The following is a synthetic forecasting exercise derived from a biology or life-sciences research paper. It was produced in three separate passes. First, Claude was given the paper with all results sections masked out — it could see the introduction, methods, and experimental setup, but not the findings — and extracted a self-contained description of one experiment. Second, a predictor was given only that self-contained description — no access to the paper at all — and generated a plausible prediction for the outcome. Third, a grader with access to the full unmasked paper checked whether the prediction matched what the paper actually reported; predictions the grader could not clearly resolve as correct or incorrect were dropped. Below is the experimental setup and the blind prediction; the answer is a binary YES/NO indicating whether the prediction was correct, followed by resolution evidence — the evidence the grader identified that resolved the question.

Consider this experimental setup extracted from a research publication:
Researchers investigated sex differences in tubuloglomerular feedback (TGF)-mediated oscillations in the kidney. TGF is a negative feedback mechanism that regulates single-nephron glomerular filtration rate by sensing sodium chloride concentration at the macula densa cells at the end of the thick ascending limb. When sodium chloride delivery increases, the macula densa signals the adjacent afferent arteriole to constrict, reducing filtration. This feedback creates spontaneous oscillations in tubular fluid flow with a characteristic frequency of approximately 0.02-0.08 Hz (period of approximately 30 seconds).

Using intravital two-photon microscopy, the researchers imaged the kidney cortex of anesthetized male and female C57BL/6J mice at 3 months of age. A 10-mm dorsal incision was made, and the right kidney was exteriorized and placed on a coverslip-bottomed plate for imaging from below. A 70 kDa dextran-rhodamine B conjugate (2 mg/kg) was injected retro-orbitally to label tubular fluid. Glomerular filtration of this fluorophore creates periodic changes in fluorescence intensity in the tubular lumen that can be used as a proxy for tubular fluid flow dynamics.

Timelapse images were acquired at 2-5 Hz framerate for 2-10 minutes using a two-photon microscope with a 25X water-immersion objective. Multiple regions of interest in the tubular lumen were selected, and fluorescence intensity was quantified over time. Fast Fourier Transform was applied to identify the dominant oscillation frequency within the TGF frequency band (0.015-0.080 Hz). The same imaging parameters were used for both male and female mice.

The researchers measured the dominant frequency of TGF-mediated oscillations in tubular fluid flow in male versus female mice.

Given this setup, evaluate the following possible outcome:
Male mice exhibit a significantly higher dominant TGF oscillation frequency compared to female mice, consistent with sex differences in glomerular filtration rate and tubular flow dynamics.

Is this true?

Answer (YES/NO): YES